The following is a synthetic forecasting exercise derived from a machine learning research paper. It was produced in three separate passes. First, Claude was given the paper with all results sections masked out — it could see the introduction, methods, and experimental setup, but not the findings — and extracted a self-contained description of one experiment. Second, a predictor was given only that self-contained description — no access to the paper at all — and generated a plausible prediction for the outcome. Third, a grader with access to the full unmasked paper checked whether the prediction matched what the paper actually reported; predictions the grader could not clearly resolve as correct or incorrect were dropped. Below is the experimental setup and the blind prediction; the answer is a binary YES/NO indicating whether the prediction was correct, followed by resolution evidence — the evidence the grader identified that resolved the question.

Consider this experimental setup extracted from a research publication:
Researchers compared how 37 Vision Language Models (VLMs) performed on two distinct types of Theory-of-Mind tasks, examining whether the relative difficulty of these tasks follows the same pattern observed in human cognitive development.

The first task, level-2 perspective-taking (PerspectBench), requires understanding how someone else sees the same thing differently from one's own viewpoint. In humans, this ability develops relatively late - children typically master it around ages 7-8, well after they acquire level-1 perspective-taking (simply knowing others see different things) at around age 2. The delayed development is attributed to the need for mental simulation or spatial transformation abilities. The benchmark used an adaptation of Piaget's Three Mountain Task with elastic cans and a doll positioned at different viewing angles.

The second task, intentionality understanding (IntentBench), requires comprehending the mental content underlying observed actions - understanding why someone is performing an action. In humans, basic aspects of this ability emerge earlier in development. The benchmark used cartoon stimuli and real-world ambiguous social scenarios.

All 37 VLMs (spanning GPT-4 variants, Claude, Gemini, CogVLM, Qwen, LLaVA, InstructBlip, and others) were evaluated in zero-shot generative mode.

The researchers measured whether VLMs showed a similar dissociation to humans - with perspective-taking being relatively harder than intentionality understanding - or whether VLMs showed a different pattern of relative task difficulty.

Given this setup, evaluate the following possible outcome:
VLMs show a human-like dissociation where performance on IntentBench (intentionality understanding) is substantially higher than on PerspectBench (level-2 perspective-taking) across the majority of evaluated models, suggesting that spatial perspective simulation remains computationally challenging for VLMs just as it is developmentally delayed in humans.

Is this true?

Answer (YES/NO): YES